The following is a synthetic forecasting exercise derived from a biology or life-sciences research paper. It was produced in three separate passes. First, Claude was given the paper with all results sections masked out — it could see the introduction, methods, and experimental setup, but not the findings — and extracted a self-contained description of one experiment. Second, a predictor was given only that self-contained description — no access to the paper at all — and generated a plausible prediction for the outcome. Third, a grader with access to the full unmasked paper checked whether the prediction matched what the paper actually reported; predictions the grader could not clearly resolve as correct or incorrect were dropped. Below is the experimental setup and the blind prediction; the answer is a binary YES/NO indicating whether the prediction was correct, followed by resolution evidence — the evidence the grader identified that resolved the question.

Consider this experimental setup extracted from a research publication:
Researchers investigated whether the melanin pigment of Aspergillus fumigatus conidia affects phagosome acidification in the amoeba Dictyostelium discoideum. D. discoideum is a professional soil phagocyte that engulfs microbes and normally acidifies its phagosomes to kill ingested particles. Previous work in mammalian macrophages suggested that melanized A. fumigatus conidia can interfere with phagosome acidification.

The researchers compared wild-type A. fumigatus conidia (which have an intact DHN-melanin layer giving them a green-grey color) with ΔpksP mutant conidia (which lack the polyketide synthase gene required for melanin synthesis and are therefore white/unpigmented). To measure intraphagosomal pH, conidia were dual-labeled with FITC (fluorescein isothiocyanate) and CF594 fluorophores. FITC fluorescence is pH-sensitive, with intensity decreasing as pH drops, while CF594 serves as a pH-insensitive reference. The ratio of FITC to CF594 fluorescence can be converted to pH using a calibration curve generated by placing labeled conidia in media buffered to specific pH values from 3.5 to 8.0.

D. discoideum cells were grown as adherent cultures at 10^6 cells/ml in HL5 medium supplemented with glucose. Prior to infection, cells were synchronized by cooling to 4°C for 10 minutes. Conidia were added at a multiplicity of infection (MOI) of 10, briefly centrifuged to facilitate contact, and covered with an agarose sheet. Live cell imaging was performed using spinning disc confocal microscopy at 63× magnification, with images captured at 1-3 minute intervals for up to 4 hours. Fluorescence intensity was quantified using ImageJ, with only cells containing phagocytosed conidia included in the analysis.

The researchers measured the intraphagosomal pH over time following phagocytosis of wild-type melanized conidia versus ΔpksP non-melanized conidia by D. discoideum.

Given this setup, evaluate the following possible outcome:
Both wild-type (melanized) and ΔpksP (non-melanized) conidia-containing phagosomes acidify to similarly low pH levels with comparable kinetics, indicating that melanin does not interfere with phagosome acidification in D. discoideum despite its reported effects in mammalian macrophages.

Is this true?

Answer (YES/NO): NO